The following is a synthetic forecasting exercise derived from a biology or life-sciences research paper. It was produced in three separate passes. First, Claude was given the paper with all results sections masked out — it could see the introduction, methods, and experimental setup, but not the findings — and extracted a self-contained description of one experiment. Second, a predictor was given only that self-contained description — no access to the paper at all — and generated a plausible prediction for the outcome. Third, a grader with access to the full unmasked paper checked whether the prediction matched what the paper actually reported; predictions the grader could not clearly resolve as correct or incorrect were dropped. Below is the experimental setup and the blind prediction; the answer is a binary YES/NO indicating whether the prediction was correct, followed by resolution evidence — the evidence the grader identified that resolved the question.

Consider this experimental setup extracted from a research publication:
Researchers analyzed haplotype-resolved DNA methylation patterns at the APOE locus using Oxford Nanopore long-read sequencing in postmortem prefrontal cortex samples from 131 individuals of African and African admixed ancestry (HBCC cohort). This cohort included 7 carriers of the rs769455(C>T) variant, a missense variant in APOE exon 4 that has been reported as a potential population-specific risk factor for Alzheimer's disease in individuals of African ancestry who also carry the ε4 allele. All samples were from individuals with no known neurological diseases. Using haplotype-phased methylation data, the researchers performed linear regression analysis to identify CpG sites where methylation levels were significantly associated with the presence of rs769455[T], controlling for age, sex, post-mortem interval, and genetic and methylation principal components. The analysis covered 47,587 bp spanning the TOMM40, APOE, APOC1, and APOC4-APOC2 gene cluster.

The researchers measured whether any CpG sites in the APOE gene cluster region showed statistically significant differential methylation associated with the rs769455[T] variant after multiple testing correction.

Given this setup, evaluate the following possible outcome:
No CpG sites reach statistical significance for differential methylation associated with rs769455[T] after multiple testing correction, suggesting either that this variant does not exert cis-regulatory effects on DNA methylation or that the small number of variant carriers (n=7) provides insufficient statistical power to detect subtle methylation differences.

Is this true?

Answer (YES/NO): NO